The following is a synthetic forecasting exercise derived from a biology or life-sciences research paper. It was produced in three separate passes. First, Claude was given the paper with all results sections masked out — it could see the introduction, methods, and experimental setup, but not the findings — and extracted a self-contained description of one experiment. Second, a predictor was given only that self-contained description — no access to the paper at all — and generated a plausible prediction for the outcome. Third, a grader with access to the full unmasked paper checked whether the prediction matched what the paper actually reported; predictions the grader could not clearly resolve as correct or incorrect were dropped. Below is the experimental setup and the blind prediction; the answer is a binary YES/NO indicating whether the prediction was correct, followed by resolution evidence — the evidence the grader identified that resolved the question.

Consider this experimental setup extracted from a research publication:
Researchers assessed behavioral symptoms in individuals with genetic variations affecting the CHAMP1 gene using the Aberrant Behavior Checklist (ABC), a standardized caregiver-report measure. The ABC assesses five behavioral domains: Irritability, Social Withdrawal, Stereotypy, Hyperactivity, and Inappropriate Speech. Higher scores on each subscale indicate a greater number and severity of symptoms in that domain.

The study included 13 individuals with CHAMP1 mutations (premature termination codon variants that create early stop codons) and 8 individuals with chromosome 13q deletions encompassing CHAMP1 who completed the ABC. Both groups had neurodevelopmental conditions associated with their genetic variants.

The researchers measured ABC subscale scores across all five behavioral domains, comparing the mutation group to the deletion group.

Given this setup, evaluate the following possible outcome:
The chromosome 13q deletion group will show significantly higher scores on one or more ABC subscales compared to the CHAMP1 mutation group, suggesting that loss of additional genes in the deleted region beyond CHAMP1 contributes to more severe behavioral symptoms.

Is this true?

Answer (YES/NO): NO